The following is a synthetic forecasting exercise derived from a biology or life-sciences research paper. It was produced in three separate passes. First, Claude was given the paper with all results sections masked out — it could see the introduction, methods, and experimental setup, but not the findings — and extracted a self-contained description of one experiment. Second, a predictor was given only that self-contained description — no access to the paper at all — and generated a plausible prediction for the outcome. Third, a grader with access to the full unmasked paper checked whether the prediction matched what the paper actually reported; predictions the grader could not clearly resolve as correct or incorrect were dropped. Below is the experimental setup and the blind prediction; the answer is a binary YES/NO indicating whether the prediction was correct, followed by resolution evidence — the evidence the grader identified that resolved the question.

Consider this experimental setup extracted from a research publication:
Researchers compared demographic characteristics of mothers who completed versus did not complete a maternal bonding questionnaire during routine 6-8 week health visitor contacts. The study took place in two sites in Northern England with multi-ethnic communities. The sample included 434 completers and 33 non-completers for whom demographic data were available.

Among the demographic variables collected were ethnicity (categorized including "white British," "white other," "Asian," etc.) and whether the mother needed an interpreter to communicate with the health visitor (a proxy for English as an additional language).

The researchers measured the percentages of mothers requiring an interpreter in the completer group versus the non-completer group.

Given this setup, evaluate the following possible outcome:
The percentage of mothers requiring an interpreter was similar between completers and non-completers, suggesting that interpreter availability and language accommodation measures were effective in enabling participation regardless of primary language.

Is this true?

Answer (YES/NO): NO